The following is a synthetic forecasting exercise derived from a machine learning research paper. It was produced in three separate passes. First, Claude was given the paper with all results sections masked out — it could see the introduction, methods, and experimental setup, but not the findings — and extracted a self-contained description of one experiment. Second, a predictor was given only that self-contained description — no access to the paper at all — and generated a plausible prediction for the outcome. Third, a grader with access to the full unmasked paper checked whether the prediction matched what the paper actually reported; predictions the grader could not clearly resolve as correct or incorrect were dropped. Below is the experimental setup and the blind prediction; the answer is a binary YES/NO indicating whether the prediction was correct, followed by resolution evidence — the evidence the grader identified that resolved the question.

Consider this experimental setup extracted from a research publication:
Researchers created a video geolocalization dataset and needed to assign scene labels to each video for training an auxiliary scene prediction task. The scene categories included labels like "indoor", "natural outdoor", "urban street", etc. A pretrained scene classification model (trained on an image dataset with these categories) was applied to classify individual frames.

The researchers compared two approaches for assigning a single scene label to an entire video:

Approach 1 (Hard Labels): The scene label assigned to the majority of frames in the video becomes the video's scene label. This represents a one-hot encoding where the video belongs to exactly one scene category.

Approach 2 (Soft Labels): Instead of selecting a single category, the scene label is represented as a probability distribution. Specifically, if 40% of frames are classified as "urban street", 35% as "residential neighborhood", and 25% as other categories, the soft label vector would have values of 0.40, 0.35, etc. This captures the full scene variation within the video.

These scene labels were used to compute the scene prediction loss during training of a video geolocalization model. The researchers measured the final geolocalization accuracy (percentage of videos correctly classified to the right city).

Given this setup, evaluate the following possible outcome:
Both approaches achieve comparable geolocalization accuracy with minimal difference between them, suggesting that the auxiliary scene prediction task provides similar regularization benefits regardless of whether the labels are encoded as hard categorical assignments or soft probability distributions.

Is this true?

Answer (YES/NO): NO